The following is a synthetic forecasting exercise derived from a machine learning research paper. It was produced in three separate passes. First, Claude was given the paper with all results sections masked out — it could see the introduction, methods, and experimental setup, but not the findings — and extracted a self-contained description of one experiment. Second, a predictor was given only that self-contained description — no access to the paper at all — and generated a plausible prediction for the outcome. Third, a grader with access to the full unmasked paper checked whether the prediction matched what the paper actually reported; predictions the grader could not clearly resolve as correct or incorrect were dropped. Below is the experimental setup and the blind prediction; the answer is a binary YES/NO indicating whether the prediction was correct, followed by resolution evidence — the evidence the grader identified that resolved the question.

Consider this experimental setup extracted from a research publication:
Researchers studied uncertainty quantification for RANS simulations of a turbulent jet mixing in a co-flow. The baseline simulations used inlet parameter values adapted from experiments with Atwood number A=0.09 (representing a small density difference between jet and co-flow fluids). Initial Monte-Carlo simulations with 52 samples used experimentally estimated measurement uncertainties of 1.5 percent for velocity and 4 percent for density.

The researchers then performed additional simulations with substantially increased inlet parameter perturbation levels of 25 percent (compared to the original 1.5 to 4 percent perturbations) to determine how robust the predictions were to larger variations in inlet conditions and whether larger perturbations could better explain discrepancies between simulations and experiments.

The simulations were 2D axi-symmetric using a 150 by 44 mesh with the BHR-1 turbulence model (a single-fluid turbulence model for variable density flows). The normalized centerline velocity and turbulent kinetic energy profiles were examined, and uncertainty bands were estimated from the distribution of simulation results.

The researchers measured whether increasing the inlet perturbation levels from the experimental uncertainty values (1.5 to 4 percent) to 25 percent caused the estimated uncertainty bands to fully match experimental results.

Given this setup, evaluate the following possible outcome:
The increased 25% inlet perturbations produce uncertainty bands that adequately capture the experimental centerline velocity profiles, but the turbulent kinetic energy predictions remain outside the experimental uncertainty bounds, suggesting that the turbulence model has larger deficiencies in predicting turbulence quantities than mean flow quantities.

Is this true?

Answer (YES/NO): NO